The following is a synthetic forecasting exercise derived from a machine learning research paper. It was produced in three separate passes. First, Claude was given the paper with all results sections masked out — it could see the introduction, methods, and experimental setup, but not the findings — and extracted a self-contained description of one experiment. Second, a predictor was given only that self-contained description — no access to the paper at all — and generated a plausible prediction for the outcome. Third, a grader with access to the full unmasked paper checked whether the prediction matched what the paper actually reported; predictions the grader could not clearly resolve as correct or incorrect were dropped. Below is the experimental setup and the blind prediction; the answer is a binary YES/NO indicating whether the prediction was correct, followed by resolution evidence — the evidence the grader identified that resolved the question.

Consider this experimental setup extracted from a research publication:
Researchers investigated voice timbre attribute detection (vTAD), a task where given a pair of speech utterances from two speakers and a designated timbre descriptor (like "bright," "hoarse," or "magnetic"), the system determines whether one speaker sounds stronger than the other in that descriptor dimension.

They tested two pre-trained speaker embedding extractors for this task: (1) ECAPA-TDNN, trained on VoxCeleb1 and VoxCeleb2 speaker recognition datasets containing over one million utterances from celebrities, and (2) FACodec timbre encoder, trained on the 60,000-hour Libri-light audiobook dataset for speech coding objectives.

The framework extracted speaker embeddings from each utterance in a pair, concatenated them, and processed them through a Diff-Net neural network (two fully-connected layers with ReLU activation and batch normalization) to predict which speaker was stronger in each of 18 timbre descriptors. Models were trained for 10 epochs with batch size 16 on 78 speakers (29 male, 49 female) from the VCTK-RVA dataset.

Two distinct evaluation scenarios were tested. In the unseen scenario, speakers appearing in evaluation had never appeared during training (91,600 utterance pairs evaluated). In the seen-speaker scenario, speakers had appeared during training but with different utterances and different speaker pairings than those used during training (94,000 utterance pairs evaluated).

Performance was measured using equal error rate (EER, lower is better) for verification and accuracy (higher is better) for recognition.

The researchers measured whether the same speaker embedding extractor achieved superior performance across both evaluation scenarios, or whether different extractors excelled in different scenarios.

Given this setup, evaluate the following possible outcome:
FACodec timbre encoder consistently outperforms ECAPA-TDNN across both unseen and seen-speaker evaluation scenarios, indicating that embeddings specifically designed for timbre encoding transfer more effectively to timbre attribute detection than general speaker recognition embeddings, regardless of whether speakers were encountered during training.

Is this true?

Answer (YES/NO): NO